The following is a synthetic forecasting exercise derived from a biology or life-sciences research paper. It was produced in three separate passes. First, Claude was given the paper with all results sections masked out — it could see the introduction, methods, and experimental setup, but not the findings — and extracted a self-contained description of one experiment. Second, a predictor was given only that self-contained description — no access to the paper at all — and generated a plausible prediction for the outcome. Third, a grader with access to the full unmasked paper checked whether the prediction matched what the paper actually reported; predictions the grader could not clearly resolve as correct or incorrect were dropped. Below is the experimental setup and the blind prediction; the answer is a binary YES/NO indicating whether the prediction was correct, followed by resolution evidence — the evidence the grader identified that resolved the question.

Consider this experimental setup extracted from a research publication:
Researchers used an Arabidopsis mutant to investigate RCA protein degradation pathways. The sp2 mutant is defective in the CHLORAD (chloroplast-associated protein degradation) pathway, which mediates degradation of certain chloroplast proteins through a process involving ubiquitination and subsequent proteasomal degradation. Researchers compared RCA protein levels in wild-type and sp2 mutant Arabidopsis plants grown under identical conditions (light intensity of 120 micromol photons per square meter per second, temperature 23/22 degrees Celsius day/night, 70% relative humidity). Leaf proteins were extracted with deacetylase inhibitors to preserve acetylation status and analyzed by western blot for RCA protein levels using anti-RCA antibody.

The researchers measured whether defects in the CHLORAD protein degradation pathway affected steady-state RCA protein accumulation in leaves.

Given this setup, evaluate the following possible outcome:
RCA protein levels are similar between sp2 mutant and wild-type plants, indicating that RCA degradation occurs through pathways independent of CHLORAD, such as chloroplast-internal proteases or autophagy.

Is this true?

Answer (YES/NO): YES